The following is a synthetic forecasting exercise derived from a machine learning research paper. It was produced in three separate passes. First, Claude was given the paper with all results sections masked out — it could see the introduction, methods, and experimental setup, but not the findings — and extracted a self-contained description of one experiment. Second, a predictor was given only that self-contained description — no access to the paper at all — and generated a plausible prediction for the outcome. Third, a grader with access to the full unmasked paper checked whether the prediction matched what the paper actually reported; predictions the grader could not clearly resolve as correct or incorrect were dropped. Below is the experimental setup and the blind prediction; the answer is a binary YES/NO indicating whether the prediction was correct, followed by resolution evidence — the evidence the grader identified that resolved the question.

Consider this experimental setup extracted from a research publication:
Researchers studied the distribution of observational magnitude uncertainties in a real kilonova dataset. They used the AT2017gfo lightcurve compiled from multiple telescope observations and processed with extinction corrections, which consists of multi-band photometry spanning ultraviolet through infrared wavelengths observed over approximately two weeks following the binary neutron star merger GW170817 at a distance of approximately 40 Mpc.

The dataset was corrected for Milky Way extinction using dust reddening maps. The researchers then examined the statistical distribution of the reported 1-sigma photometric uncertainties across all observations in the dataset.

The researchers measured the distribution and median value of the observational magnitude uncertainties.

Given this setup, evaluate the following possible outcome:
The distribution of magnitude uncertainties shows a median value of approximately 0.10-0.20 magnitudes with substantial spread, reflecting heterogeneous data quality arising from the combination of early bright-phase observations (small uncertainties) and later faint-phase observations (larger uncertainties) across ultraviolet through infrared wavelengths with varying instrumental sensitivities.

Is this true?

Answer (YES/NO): NO